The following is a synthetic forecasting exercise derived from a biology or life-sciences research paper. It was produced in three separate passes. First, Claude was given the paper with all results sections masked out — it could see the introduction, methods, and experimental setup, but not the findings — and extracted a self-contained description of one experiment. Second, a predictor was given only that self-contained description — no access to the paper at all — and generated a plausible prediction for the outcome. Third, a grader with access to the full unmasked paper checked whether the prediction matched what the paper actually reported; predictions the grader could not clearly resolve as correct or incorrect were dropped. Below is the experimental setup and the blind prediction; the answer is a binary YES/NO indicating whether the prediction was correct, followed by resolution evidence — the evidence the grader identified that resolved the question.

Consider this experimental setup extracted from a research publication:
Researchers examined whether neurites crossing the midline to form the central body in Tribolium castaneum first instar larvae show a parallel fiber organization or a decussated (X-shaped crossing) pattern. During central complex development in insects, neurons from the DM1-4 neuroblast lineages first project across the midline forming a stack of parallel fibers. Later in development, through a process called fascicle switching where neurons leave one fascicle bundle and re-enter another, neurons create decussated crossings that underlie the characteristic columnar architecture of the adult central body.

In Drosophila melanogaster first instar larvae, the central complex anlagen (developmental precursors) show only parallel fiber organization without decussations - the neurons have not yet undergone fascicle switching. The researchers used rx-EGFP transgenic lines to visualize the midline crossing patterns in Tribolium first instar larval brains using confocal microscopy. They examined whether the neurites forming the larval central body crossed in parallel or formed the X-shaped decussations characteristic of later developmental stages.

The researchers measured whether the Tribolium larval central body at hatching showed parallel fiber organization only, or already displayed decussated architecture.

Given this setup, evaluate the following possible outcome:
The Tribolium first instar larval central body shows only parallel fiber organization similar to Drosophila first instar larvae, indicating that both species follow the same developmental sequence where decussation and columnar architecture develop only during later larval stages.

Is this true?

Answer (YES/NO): NO